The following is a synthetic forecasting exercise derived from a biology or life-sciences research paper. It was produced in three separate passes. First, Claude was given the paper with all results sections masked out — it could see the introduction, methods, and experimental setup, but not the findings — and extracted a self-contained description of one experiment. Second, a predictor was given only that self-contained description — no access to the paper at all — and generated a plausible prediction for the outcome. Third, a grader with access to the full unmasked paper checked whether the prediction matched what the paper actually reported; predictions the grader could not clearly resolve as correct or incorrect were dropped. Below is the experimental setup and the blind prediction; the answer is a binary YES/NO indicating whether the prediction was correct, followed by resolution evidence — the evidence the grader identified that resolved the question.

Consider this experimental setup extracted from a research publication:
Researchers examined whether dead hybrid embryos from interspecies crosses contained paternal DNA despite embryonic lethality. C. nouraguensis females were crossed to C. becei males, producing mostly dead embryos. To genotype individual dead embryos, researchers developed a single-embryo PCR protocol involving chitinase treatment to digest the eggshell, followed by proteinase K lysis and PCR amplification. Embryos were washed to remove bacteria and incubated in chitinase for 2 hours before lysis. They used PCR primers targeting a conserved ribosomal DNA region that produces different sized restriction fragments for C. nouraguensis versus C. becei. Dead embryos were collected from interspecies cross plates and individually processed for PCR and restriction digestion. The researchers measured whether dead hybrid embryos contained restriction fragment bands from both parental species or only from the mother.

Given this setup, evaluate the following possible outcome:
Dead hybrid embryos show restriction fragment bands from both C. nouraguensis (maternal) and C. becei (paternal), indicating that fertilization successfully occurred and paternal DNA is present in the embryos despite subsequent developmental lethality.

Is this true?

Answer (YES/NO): YES